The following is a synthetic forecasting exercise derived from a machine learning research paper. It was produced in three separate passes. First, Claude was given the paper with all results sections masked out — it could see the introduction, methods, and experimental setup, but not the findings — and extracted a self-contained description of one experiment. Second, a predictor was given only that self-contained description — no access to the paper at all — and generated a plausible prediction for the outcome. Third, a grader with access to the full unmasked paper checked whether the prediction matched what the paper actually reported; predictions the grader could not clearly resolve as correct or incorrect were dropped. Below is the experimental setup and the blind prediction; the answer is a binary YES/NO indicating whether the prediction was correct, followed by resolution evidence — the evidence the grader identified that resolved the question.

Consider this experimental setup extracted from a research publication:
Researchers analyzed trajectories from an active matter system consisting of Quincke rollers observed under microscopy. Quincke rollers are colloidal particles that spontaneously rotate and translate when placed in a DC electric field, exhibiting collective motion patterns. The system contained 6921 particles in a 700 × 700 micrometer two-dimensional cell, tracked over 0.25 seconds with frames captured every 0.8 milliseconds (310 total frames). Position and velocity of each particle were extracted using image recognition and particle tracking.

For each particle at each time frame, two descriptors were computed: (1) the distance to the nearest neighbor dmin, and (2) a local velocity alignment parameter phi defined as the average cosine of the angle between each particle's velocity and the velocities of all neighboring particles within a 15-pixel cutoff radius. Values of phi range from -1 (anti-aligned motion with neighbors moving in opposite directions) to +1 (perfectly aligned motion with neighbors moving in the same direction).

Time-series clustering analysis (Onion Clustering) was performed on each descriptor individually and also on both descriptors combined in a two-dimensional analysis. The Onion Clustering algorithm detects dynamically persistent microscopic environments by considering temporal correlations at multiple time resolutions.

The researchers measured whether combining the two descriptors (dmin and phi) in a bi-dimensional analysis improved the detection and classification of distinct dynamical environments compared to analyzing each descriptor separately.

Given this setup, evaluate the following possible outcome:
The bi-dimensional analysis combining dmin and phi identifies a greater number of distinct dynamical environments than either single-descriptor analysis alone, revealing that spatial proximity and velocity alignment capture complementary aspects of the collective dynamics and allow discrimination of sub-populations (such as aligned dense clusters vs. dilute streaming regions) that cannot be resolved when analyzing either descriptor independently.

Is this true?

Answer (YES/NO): NO